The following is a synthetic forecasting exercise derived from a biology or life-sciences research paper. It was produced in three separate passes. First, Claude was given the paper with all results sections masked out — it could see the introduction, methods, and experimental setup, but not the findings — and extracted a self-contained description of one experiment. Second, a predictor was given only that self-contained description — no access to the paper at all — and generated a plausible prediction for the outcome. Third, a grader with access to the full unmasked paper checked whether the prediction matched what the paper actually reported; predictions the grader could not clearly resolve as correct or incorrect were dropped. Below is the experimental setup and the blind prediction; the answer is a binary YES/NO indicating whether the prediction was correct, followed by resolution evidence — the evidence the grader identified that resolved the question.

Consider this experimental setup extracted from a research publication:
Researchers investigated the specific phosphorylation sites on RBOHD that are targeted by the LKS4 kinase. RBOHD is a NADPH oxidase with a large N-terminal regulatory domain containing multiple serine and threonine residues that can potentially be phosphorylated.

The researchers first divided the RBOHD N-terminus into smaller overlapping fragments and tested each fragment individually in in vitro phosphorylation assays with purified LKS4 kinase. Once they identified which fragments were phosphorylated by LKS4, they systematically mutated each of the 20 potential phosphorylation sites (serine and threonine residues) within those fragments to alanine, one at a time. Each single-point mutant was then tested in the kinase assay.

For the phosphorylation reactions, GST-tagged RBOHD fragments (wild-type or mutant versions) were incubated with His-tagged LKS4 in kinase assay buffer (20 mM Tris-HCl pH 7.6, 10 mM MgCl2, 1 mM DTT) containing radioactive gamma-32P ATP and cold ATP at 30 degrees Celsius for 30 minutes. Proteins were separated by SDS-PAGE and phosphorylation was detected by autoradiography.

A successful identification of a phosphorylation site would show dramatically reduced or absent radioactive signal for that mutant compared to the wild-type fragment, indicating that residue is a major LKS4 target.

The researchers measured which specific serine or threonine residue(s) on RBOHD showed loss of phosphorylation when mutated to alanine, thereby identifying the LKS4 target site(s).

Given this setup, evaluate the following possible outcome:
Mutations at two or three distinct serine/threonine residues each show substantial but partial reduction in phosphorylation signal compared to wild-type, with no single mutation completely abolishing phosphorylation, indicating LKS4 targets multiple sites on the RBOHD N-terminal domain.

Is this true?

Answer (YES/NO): NO